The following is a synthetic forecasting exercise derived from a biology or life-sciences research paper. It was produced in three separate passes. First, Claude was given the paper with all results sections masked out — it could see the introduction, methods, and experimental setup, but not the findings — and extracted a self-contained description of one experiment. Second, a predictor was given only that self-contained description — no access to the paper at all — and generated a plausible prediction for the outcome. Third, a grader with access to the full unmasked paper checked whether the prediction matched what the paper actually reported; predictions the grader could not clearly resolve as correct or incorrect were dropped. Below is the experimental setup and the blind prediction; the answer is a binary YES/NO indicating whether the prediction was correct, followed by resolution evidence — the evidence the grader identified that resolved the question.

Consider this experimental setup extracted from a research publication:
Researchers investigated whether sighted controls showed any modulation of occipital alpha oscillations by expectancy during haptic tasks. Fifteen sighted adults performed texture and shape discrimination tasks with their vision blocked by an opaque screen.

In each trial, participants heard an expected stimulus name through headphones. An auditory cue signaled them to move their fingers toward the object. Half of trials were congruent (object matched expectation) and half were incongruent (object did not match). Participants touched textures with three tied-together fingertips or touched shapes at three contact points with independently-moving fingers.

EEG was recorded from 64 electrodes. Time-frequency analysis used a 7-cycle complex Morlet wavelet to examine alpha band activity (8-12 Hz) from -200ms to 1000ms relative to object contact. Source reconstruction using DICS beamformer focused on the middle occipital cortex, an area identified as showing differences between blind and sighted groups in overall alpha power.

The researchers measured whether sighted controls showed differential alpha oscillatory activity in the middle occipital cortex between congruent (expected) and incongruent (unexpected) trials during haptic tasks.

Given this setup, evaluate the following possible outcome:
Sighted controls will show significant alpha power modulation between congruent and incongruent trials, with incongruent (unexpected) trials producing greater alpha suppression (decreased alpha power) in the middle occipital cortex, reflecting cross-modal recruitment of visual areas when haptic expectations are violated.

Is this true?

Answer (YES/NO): NO